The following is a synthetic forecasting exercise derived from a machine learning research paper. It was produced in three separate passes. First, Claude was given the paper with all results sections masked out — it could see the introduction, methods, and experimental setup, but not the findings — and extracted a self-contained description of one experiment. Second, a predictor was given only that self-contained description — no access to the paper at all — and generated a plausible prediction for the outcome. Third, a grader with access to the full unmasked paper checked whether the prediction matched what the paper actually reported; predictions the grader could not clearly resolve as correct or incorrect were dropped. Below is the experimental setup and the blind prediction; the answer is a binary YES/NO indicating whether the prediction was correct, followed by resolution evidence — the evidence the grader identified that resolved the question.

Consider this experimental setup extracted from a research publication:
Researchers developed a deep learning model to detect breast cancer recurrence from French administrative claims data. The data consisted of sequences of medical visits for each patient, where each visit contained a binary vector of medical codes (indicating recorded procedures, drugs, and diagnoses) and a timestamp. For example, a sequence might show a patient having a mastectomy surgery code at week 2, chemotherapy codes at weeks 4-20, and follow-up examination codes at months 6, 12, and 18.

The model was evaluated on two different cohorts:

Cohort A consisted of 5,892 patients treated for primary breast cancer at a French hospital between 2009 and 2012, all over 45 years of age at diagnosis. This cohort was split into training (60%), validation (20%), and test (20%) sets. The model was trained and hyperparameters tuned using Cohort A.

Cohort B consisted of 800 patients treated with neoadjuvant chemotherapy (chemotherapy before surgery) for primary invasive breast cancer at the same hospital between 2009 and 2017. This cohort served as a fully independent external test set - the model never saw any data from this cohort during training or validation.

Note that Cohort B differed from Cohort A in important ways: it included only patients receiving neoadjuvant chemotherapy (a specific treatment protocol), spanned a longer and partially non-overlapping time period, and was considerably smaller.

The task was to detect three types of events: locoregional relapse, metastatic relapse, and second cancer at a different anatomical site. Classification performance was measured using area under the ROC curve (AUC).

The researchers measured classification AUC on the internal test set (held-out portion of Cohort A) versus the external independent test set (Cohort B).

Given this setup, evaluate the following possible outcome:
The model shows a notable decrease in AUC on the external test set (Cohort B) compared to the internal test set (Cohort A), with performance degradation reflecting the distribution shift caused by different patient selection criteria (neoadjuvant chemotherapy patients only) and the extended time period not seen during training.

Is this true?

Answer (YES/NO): NO